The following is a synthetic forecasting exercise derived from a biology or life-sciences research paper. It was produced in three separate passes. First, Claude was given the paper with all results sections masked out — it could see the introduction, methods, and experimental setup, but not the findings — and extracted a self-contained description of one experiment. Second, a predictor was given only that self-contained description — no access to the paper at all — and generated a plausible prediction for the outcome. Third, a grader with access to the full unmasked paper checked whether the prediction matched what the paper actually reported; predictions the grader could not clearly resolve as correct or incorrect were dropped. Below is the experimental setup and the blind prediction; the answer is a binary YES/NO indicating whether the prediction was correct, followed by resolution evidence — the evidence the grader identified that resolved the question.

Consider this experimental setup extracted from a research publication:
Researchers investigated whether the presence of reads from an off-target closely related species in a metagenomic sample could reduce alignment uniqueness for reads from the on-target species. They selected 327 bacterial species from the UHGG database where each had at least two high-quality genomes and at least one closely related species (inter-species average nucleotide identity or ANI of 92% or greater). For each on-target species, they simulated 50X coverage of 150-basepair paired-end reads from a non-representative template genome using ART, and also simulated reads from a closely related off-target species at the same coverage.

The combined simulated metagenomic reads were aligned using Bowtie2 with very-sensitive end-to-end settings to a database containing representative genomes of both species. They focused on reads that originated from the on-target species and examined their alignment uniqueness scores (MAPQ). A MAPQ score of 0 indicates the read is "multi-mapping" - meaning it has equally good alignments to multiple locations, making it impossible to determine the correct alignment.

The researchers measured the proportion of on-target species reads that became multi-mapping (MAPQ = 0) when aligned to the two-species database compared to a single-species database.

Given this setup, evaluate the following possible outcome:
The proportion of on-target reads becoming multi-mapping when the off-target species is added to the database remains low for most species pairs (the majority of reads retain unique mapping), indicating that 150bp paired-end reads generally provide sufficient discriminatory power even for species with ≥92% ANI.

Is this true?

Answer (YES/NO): NO